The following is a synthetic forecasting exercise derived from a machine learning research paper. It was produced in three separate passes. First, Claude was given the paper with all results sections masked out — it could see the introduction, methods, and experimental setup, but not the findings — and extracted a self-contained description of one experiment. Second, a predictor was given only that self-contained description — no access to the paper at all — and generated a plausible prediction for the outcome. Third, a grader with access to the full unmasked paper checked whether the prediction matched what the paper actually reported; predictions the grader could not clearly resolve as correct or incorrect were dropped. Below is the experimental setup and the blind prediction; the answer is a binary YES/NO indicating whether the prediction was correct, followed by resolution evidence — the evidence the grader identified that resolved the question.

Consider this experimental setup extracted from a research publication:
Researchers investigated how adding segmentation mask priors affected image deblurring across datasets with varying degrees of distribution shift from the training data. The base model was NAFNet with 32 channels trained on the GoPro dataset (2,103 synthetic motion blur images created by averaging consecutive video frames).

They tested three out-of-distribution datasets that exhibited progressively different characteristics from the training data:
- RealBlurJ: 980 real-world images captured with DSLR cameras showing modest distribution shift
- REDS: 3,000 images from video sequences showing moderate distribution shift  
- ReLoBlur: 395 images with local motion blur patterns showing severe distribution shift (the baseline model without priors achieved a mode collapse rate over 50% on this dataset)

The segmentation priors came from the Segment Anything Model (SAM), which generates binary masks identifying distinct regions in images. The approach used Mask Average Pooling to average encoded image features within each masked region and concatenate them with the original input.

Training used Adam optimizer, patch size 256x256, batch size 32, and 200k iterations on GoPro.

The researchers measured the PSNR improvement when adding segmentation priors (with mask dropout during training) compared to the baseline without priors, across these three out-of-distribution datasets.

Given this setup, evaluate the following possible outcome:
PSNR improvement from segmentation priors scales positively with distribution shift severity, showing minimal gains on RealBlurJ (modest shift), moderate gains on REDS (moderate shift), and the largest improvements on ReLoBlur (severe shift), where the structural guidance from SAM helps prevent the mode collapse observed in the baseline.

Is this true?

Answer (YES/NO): YES